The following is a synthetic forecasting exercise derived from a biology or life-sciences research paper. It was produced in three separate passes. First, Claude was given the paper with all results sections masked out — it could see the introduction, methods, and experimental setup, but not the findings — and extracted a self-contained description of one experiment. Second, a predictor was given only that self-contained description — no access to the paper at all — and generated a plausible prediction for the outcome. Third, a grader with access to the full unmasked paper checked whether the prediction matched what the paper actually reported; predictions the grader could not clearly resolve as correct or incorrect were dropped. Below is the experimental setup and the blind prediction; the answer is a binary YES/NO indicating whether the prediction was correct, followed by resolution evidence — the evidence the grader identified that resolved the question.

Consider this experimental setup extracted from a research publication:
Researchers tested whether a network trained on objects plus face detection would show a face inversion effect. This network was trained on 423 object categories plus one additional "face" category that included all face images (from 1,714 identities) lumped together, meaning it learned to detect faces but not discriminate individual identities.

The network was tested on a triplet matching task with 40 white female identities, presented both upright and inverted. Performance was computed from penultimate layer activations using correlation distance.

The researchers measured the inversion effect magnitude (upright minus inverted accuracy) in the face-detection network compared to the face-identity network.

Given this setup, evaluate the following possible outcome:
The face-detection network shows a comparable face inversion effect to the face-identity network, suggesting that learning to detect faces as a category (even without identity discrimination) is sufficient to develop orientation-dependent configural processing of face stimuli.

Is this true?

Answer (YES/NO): NO